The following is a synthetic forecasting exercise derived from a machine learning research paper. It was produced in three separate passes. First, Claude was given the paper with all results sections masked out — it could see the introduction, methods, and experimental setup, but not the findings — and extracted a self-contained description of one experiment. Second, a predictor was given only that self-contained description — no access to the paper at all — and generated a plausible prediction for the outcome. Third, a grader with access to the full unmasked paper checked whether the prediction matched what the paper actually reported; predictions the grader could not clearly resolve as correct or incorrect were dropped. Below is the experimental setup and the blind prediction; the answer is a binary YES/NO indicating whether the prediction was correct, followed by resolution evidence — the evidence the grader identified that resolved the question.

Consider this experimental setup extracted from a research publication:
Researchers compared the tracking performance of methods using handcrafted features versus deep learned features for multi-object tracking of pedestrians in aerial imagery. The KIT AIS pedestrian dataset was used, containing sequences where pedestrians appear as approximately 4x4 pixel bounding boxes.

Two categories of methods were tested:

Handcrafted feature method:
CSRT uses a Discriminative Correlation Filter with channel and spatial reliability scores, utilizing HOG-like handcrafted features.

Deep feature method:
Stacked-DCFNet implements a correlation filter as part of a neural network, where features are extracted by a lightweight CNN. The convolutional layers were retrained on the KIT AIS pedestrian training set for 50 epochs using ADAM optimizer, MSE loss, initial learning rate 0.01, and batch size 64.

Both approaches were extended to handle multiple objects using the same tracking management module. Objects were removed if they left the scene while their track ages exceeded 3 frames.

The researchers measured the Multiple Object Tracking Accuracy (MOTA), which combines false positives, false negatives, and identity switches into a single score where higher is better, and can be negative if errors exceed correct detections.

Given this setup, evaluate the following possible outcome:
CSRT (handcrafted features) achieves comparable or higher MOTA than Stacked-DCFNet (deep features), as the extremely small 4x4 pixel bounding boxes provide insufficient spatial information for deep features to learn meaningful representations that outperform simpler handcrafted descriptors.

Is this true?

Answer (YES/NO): NO